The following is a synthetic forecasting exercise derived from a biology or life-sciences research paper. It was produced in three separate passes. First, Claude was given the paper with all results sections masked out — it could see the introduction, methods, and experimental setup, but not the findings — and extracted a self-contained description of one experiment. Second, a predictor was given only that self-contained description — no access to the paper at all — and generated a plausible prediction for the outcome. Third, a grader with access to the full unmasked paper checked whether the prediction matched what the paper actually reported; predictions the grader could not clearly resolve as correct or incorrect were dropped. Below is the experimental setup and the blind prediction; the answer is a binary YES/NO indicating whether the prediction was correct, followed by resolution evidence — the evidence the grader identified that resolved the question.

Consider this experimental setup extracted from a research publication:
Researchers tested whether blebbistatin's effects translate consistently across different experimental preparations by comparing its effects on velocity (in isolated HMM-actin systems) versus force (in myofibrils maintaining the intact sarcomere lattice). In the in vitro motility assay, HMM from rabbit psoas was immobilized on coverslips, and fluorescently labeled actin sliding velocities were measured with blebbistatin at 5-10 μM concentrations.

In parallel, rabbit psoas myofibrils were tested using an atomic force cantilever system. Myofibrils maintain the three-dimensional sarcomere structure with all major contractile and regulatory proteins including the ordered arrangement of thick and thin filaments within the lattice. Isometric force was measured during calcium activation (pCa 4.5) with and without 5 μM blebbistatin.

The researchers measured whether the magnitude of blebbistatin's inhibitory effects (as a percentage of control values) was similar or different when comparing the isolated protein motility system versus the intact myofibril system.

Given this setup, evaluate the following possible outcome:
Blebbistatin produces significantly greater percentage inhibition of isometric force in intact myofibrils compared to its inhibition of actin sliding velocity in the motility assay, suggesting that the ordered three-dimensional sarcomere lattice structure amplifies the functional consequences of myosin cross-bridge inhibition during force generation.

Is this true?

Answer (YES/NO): YES